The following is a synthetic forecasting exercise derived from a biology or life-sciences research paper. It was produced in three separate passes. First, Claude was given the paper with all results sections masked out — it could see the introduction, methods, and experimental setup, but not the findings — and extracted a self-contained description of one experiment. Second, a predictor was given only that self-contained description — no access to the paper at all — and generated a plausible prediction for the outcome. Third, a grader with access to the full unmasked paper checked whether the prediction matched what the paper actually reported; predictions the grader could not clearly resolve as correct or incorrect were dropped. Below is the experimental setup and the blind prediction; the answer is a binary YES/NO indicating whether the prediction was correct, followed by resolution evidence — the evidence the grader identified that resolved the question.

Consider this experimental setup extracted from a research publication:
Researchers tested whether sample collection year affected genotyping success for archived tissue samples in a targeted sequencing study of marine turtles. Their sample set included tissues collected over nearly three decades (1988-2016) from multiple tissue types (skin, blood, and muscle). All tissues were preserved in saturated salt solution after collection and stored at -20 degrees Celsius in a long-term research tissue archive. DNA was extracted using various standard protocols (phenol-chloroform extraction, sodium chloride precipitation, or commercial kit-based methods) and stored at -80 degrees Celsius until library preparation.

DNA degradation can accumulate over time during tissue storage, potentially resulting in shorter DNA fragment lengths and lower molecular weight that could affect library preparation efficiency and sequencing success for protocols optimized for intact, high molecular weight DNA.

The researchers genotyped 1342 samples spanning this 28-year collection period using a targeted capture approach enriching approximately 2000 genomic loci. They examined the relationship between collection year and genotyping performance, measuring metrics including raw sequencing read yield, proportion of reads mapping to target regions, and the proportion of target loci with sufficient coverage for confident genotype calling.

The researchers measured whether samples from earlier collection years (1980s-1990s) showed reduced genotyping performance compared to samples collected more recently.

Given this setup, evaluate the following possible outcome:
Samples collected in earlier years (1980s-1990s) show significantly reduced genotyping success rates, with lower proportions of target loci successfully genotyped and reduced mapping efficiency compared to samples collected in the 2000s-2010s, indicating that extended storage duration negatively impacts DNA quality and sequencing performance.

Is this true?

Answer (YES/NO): NO